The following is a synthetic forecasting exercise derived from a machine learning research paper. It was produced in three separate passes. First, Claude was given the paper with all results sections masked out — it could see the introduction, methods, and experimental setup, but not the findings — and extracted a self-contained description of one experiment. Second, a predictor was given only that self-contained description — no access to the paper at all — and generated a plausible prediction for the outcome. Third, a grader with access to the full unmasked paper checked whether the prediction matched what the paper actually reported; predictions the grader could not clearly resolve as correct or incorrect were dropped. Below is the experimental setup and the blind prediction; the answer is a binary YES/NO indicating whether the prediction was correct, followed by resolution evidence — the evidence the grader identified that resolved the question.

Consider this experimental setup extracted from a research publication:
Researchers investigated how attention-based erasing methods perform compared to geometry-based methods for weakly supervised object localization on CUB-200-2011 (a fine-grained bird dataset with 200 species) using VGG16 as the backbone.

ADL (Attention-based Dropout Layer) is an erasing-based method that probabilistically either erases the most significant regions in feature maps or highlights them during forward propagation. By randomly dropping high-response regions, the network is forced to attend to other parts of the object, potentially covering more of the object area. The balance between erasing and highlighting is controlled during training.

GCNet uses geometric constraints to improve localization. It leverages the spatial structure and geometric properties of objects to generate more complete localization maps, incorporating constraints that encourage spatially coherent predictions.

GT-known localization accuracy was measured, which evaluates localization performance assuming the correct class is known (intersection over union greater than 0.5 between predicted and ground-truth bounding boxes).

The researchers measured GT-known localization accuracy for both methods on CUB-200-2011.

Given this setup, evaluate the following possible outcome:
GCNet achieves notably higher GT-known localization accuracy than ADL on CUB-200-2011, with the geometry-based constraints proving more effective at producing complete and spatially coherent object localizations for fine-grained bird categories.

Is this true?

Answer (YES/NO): YES